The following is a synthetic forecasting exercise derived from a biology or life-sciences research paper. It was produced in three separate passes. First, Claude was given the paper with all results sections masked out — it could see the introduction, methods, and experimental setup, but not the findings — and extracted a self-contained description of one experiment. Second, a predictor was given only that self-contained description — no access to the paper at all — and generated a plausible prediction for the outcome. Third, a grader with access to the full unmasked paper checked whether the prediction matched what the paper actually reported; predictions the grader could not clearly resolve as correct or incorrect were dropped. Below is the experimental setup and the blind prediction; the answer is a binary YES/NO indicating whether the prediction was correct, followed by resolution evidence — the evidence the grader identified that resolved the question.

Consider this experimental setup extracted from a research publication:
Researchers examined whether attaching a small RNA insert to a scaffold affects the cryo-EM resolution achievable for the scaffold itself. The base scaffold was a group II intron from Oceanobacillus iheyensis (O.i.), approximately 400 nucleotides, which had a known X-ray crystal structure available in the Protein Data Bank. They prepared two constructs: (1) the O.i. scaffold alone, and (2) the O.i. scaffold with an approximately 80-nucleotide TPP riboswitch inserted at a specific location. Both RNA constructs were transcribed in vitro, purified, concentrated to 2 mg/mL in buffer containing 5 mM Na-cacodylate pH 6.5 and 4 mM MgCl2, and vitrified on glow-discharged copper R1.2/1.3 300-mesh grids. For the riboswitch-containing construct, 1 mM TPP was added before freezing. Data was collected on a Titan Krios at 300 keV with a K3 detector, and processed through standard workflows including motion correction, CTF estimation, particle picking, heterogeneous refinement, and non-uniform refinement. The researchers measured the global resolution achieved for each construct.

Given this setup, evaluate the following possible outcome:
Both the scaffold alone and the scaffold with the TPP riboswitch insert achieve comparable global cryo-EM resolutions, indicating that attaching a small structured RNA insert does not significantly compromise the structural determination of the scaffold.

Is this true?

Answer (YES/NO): YES